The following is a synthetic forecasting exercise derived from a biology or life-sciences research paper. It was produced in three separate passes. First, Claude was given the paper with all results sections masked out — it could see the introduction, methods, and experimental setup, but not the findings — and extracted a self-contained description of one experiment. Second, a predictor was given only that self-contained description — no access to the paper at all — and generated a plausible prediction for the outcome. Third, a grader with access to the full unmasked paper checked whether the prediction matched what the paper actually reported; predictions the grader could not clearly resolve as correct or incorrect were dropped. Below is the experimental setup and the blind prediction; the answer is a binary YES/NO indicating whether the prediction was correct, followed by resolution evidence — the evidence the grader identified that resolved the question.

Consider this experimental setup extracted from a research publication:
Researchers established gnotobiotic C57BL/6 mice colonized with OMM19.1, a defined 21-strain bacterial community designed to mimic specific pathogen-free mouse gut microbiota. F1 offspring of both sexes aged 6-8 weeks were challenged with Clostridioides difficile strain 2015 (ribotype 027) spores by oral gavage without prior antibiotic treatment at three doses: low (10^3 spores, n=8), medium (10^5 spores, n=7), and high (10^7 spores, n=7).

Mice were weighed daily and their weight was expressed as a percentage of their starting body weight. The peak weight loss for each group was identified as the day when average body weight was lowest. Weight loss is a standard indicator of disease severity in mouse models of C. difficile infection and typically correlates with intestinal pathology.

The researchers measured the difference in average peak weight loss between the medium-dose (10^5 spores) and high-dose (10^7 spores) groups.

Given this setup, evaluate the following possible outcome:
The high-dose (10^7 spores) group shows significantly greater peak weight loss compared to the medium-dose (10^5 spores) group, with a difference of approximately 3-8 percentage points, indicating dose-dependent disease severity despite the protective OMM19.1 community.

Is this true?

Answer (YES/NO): NO